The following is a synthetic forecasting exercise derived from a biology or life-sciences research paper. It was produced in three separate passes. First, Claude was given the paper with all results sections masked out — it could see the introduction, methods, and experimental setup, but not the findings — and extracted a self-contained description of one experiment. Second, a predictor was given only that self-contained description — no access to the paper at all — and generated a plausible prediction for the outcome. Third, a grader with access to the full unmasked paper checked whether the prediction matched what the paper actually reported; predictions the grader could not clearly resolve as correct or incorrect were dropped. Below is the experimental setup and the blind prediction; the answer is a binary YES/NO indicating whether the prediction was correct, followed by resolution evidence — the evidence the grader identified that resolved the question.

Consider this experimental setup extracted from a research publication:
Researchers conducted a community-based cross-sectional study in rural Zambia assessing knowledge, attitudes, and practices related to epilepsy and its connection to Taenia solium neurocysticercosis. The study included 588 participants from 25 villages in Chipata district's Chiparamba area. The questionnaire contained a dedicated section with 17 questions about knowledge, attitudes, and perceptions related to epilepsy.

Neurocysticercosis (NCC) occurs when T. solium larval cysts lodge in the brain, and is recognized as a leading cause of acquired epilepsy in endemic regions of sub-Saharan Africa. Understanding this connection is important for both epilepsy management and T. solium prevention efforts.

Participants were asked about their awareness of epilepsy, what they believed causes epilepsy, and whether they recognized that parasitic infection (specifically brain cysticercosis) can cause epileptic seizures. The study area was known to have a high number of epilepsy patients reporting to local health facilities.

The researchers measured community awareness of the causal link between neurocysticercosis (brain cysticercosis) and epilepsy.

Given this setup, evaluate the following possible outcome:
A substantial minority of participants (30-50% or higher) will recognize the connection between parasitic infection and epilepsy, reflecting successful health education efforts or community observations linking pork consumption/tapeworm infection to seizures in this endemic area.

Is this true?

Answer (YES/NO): NO